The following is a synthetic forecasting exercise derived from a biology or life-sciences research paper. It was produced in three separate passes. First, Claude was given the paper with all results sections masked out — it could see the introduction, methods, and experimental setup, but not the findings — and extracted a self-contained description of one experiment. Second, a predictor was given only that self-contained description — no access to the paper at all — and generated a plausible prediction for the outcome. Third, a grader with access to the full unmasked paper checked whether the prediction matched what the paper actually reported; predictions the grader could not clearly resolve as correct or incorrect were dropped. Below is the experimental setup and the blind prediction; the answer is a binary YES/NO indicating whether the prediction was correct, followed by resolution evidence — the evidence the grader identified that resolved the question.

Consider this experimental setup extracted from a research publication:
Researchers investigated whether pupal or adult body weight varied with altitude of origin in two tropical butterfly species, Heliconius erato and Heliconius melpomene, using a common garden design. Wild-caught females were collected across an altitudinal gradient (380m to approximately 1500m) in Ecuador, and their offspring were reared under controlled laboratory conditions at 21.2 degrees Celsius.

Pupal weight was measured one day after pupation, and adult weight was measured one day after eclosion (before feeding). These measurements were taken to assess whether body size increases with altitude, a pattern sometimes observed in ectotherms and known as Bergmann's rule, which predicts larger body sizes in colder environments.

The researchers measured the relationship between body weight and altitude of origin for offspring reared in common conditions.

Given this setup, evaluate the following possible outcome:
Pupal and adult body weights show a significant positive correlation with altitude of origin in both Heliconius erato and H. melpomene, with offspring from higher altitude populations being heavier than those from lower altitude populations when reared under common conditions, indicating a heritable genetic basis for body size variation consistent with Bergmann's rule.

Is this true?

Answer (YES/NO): NO